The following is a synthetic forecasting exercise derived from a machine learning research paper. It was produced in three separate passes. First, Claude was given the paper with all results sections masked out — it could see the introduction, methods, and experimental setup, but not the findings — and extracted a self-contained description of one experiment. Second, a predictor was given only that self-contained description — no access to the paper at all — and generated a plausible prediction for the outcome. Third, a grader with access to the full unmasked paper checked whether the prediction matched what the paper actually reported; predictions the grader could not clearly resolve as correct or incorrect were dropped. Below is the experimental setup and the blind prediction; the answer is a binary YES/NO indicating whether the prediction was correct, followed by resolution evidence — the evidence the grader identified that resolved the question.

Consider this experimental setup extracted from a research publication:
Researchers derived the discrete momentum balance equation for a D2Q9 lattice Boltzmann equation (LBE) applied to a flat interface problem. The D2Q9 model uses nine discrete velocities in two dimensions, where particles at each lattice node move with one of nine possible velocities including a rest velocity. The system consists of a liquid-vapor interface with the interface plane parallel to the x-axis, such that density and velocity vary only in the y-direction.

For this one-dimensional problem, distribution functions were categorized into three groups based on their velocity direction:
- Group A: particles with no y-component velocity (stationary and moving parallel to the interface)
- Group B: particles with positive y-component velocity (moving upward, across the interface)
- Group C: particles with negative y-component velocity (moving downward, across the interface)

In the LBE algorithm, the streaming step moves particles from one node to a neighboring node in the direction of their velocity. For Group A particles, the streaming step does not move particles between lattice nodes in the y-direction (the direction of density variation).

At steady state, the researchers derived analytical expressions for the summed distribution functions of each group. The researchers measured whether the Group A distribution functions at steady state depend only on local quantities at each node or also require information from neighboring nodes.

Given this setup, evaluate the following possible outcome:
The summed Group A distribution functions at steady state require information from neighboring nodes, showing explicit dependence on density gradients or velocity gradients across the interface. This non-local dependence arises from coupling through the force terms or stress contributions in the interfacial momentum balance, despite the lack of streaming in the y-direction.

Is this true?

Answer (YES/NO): NO